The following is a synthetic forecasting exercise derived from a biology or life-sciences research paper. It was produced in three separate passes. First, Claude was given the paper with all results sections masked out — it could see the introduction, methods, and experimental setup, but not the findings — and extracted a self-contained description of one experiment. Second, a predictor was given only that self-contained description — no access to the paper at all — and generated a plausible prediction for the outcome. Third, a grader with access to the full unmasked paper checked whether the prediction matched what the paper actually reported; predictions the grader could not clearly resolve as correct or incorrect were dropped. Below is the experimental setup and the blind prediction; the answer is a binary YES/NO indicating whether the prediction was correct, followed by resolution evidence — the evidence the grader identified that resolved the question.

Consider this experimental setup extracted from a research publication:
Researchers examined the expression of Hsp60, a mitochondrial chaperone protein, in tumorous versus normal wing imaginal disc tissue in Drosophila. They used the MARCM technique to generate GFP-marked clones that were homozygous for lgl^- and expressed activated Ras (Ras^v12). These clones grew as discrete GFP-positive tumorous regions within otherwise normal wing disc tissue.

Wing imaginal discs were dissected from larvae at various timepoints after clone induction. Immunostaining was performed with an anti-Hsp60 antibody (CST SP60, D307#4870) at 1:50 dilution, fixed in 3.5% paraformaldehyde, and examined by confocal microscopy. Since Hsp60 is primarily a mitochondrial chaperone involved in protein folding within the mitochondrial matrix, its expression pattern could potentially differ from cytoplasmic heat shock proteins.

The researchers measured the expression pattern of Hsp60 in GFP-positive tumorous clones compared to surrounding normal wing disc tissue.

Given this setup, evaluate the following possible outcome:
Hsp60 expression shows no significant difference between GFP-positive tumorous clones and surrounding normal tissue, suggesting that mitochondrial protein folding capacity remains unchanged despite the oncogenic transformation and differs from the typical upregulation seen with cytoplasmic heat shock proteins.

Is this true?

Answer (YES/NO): NO